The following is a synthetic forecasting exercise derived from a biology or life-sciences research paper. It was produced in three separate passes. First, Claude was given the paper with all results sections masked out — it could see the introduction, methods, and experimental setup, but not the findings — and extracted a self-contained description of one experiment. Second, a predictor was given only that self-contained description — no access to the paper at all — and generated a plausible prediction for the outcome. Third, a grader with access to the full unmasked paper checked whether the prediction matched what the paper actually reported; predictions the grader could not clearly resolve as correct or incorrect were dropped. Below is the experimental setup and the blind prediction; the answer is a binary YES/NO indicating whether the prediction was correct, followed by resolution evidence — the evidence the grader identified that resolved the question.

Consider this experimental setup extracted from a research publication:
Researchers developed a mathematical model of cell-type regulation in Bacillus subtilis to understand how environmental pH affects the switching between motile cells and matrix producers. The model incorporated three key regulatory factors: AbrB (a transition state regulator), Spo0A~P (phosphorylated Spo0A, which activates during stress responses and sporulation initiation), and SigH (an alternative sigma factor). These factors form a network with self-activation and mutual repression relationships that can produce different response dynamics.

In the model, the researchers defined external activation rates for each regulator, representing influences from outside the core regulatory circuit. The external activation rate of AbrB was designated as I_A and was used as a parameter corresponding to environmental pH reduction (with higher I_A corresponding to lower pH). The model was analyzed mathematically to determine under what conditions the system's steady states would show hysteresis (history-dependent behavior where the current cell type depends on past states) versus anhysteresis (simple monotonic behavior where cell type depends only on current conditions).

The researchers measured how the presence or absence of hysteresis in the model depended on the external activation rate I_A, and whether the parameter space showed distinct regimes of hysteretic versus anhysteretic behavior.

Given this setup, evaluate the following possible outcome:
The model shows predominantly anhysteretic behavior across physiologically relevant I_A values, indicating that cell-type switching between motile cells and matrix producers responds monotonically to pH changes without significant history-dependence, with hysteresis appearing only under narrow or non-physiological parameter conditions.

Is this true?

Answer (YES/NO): NO